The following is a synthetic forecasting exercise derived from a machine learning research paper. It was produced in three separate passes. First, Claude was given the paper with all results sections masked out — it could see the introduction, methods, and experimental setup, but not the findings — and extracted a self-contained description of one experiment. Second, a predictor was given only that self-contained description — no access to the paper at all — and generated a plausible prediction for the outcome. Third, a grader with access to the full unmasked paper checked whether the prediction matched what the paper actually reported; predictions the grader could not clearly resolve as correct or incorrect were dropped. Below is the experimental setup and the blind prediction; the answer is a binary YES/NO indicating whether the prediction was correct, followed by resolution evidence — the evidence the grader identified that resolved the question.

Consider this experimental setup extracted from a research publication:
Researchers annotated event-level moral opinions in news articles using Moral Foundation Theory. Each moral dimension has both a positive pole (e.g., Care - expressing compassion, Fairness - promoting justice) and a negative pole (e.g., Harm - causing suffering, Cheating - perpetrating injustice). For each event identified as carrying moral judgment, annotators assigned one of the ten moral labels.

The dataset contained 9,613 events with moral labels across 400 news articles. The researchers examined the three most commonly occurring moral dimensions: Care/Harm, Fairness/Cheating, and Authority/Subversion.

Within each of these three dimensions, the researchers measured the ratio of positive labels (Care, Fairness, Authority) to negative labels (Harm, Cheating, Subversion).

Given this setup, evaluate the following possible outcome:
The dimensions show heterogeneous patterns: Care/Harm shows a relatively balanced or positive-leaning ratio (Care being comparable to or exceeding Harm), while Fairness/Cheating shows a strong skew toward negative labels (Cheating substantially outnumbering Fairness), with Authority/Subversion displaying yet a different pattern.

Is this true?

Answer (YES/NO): NO